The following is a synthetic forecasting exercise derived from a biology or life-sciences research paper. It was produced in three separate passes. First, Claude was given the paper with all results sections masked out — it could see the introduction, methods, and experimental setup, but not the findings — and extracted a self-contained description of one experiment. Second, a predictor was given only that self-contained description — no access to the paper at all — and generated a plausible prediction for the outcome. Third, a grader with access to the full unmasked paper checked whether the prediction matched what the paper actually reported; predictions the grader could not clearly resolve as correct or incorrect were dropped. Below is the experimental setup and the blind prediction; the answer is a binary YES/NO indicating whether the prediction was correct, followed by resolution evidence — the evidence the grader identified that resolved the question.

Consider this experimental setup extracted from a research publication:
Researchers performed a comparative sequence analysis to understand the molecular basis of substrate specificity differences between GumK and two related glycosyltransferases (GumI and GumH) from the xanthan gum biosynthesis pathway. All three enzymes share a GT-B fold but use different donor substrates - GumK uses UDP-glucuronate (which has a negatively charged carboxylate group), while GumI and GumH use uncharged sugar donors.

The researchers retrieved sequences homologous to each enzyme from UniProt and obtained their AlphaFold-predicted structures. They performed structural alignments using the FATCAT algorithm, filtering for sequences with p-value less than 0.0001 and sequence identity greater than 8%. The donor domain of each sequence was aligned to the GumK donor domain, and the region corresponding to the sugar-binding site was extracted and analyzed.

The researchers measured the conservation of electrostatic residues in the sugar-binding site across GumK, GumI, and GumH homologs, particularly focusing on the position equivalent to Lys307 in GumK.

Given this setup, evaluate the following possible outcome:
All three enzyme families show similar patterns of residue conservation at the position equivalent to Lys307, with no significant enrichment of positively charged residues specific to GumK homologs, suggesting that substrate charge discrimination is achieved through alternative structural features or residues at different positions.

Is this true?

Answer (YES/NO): NO